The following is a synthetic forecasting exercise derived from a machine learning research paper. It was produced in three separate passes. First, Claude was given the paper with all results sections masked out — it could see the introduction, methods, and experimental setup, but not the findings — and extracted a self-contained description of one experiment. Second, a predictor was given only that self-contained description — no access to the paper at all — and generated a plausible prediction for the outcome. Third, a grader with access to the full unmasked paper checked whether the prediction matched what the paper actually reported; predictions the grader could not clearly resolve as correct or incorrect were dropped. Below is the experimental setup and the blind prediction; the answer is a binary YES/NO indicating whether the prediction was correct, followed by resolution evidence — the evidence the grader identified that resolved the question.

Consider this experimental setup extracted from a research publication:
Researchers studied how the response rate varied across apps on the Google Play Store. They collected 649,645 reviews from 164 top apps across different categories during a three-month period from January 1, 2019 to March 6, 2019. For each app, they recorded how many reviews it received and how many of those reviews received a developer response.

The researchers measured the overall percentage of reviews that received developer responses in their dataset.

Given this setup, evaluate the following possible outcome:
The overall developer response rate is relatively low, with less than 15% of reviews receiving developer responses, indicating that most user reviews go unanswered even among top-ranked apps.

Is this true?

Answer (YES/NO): YES